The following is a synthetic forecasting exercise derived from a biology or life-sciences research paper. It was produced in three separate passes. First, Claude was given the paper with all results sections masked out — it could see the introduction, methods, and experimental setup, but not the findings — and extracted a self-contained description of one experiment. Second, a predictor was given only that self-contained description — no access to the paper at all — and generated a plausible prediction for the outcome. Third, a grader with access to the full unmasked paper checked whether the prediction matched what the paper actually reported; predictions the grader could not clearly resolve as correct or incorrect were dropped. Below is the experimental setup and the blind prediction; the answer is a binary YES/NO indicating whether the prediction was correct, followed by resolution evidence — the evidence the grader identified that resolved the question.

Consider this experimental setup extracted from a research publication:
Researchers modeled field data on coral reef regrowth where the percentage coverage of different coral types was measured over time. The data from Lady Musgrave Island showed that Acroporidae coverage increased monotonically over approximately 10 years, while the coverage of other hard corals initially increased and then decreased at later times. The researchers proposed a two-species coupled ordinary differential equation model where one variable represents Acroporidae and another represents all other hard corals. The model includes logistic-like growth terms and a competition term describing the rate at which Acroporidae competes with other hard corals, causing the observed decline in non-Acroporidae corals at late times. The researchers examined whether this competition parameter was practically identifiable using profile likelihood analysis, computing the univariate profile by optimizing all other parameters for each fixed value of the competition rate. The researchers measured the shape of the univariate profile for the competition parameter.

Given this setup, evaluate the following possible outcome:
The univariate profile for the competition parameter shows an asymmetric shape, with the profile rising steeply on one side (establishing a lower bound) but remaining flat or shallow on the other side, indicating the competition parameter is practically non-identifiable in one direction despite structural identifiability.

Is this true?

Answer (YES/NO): NO